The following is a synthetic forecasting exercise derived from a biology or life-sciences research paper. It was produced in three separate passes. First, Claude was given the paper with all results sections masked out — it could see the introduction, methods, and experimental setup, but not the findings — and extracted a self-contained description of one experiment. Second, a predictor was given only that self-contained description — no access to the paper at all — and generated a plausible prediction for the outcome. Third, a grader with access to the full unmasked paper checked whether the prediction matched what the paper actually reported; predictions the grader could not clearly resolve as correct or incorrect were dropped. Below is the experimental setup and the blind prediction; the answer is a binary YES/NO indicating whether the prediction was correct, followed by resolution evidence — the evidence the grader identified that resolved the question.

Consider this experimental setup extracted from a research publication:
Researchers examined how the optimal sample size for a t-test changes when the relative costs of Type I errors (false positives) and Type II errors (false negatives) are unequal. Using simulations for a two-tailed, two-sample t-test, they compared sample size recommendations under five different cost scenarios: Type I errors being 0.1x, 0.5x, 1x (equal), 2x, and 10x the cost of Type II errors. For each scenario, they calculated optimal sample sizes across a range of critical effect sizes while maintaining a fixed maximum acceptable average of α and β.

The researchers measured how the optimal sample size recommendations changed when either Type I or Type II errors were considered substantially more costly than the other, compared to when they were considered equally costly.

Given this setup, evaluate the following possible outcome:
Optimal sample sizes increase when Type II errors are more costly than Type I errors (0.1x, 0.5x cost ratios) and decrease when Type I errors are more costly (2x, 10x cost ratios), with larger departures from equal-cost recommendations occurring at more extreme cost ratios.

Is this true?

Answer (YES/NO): NO